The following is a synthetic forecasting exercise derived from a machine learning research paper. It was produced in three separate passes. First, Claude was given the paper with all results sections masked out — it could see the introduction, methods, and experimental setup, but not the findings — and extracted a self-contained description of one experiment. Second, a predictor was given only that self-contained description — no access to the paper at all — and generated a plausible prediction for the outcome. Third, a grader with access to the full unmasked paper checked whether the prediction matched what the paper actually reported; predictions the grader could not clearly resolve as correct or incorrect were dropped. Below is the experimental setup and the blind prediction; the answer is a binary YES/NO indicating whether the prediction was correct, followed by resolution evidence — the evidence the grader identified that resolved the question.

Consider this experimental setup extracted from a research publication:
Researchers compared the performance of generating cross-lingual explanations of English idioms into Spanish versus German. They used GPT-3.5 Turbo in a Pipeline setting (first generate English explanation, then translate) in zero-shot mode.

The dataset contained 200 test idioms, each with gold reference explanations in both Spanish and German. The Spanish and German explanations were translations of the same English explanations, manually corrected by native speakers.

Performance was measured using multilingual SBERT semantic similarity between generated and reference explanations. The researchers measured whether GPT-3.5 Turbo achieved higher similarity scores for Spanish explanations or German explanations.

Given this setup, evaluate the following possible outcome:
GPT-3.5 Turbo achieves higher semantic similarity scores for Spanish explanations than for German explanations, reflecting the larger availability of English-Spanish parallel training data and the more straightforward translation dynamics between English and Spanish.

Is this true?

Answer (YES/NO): YES